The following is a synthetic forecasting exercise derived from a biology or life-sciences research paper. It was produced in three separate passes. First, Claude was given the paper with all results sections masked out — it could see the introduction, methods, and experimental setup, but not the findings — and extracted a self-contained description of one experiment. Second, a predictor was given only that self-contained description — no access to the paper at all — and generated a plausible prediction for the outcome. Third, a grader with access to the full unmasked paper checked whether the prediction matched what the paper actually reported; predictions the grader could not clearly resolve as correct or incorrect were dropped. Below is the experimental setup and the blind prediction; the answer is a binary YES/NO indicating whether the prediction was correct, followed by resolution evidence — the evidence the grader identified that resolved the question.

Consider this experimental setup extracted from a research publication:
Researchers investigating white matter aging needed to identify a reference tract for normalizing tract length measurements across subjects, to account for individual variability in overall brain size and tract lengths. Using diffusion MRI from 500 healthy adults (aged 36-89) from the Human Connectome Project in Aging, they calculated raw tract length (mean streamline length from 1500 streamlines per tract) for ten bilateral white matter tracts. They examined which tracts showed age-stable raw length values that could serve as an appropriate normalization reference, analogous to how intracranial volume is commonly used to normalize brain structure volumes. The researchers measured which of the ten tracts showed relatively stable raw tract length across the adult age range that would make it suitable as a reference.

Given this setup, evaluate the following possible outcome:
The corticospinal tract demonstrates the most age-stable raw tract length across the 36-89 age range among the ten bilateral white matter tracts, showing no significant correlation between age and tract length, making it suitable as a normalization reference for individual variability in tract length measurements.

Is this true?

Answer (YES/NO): NO